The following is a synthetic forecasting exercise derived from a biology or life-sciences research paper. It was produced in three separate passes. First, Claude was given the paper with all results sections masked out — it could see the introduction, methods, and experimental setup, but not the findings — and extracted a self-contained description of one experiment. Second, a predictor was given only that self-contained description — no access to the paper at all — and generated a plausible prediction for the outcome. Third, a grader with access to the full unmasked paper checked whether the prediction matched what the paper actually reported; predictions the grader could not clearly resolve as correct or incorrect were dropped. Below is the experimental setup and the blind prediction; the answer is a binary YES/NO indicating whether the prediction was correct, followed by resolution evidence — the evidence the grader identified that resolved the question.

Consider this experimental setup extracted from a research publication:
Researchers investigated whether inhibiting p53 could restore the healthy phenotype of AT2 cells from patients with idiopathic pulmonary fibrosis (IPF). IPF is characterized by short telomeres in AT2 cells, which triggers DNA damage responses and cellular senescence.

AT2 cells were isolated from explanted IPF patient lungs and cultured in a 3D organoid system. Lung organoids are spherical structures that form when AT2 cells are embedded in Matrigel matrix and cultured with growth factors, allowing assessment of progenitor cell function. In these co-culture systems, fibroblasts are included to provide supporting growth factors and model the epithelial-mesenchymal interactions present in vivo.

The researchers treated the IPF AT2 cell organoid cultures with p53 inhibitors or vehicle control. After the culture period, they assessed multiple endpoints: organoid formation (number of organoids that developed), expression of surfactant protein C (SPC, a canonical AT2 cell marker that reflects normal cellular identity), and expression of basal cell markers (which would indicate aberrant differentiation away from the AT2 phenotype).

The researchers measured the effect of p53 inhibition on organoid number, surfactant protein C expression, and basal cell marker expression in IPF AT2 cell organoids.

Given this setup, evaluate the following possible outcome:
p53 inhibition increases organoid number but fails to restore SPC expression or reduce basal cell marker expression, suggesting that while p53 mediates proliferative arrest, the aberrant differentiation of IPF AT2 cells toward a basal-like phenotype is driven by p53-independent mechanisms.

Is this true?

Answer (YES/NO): NO